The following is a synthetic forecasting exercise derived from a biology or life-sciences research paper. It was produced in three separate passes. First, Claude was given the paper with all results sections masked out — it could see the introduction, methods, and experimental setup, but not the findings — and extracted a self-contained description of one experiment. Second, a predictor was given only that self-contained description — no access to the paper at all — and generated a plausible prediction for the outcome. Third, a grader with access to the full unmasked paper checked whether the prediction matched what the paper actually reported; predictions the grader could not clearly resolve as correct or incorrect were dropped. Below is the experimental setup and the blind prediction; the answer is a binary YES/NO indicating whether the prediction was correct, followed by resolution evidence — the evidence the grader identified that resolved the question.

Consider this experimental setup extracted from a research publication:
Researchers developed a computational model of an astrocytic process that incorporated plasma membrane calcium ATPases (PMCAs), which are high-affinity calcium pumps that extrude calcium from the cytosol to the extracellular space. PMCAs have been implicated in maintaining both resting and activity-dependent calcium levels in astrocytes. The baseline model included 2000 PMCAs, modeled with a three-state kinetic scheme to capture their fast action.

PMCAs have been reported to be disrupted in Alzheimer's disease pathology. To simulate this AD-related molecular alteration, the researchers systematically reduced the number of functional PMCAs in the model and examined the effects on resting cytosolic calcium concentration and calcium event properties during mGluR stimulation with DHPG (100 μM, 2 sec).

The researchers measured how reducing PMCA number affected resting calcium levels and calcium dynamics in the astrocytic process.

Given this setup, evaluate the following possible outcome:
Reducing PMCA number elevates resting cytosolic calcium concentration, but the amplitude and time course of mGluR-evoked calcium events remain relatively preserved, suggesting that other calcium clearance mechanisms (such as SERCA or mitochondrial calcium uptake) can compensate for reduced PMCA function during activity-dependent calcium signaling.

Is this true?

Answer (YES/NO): NO